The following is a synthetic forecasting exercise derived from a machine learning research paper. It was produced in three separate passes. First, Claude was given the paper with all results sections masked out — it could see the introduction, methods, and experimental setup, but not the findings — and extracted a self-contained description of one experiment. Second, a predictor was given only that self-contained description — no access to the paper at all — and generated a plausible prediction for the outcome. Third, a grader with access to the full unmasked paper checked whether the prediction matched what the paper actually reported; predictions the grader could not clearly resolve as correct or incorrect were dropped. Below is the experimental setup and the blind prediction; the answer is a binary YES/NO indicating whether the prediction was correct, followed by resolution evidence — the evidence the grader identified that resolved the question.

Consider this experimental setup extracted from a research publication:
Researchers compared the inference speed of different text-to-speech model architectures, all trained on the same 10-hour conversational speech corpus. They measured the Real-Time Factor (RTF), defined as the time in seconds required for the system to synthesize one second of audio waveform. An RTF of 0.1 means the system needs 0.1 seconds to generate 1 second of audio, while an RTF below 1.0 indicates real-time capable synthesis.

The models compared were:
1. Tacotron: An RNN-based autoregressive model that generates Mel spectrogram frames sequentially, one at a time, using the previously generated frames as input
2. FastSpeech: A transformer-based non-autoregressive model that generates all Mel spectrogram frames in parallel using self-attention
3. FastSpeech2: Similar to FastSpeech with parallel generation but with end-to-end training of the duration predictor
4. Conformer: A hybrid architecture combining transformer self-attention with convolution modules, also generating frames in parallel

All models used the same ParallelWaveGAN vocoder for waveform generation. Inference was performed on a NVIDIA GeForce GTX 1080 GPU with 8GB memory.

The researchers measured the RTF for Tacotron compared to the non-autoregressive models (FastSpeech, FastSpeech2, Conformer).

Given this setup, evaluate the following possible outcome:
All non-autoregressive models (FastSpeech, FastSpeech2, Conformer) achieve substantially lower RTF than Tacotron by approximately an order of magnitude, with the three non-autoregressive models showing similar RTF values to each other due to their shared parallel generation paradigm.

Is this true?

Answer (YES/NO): NO